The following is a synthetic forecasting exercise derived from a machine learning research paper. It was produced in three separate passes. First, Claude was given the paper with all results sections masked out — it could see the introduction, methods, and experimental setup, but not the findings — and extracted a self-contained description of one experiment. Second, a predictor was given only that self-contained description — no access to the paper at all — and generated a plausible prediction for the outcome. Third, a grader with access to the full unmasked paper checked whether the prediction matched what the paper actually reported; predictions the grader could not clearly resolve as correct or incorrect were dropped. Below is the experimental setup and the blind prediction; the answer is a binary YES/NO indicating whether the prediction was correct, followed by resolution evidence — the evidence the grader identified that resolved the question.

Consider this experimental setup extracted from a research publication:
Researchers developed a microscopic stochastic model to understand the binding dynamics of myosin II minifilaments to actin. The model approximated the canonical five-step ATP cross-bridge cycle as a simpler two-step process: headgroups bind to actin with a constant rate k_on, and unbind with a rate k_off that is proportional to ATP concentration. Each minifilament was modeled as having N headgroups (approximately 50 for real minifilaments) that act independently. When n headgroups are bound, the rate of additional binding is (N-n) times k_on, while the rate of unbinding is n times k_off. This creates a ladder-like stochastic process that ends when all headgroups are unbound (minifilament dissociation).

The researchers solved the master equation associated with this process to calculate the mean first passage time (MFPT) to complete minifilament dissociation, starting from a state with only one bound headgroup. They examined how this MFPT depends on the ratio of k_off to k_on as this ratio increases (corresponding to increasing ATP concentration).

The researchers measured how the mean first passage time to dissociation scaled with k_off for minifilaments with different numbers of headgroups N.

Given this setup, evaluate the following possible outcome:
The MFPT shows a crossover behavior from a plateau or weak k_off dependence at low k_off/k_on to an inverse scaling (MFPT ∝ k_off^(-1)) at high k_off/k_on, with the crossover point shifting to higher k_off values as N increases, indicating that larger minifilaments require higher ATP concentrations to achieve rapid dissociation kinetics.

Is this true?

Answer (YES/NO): NO